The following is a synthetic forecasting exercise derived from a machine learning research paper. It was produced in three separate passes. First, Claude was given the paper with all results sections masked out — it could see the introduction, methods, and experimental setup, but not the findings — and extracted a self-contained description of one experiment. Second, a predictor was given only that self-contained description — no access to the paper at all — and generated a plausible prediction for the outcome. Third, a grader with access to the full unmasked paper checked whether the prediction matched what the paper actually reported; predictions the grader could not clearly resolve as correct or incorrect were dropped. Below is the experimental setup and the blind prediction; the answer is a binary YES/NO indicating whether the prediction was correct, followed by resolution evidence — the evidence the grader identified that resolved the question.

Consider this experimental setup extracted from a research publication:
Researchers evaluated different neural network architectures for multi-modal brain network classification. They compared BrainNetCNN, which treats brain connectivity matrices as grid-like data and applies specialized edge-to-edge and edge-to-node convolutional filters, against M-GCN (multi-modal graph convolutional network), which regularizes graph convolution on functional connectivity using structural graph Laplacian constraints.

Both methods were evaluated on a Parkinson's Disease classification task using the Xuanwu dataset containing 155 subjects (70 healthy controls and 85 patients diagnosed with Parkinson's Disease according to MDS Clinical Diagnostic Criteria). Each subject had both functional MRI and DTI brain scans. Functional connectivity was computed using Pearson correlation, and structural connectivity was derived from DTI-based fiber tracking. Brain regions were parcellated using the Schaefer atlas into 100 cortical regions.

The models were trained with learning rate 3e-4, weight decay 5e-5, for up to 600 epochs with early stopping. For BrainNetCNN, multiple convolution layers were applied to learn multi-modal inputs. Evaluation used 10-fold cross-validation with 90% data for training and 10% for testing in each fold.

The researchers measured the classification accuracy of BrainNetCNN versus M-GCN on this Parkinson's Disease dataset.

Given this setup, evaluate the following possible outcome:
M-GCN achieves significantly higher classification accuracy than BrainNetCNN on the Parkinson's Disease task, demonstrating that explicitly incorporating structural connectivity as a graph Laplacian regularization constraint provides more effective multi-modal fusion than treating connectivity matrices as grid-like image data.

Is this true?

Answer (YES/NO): NO